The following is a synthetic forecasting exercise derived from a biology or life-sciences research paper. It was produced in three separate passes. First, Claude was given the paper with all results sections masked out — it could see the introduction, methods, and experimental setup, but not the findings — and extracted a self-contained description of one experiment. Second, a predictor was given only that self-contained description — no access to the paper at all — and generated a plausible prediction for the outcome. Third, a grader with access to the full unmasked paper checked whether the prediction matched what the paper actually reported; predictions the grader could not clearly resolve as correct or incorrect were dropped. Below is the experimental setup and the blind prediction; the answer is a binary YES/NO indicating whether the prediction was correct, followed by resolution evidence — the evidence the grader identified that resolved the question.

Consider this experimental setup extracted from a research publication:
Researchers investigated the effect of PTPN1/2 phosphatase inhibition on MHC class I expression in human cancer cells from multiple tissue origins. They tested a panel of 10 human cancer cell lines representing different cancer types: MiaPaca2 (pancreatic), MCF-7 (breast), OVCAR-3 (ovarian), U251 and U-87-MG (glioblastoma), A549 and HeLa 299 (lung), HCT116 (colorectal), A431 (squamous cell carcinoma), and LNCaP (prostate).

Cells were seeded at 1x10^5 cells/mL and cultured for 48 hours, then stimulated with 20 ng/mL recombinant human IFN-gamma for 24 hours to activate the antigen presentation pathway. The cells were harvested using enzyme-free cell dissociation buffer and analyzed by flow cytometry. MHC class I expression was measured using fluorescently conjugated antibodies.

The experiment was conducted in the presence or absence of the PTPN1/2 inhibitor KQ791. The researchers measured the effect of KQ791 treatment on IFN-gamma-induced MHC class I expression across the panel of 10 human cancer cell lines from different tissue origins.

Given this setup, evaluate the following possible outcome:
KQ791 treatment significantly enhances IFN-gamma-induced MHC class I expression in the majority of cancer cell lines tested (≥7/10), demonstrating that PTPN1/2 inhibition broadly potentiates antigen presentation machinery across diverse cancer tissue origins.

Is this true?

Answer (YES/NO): NO